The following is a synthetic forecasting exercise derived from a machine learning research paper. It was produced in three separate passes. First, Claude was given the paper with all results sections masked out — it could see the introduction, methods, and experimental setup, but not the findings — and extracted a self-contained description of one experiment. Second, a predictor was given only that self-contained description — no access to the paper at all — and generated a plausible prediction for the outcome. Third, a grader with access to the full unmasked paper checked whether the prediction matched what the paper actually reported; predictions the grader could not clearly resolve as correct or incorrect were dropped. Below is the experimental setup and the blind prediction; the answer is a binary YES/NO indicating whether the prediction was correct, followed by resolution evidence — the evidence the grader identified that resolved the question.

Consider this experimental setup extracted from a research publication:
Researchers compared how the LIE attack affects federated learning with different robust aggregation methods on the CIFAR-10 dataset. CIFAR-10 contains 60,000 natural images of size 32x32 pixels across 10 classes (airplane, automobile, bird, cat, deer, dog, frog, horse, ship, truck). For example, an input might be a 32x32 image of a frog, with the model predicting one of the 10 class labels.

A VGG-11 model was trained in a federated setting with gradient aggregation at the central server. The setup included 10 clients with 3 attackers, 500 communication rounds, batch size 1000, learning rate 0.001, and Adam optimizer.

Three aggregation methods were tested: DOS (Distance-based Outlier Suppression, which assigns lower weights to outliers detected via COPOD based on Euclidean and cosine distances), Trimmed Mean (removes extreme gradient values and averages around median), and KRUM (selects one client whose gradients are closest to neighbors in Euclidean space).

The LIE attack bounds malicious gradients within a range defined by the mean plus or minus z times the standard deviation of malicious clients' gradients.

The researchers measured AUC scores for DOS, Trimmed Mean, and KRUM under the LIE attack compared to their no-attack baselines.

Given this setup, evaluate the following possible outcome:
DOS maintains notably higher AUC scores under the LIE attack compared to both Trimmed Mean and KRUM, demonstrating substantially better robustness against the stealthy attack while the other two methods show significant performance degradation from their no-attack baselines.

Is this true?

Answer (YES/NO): NO